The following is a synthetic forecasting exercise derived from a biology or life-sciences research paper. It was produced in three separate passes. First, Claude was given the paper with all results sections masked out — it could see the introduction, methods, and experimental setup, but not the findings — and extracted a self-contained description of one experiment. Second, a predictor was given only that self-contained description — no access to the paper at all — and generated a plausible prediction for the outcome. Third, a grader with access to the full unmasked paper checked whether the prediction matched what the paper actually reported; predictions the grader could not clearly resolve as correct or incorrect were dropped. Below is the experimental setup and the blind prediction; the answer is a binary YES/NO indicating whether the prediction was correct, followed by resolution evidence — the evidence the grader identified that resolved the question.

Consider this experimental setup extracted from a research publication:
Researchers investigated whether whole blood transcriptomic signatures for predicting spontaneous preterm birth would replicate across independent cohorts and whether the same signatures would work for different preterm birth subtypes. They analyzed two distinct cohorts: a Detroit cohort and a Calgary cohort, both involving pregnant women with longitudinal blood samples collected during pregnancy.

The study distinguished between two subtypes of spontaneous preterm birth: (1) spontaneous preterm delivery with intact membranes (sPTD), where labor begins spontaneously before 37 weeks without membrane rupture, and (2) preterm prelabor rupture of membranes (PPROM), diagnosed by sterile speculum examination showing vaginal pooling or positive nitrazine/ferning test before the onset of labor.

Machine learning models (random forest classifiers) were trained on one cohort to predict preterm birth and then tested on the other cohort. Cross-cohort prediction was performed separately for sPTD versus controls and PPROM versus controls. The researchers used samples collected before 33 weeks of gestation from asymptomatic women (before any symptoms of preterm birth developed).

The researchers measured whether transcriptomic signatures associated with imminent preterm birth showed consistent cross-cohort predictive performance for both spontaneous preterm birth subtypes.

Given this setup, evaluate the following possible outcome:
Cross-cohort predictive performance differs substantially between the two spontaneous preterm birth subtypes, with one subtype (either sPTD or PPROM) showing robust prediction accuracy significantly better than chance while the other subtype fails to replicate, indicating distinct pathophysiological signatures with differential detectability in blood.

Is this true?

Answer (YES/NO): YES